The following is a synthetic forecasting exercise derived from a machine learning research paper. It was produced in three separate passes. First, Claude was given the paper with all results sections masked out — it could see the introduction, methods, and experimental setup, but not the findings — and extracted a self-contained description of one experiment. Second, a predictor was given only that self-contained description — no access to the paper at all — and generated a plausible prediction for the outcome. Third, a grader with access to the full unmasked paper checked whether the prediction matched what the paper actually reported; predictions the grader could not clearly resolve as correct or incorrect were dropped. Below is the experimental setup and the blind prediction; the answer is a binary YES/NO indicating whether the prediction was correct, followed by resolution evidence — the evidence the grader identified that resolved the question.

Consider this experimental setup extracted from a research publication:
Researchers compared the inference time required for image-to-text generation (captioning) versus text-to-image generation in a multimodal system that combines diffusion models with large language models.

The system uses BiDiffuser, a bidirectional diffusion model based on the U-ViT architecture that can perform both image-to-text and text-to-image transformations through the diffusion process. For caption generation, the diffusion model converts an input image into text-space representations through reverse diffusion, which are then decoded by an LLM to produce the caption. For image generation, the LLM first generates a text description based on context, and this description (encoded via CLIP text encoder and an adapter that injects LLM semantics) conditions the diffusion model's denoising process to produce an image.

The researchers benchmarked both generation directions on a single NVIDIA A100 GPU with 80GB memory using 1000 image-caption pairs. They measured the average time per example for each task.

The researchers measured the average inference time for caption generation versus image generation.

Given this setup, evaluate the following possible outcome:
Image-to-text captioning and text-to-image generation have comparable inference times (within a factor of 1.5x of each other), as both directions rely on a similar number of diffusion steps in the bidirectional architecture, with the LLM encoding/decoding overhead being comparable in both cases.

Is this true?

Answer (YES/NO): NO